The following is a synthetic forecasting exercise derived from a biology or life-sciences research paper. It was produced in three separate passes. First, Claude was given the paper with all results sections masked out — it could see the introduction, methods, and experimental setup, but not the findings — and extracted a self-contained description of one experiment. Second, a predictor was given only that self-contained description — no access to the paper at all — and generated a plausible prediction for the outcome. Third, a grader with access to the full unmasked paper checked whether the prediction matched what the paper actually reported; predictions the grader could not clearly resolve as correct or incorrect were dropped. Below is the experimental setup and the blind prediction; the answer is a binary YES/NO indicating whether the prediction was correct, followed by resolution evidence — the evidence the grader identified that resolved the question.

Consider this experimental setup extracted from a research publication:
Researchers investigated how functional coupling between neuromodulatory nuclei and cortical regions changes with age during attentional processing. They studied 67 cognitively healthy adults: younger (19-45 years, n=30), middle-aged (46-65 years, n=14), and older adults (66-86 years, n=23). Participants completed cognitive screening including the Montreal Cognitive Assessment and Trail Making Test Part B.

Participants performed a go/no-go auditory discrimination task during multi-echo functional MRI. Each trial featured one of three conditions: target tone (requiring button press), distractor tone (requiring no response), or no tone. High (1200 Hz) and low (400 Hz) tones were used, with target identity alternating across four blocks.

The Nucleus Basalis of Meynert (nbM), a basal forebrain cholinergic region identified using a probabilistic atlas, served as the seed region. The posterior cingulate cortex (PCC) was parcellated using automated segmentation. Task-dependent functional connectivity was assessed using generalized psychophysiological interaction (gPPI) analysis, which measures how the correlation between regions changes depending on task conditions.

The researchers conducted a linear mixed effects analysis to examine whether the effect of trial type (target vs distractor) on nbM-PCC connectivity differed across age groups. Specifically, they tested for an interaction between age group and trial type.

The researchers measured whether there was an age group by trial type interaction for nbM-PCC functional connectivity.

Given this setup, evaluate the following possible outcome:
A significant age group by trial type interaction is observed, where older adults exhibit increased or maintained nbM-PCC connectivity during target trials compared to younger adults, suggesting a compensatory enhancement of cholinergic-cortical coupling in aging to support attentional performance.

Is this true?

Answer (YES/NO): NO